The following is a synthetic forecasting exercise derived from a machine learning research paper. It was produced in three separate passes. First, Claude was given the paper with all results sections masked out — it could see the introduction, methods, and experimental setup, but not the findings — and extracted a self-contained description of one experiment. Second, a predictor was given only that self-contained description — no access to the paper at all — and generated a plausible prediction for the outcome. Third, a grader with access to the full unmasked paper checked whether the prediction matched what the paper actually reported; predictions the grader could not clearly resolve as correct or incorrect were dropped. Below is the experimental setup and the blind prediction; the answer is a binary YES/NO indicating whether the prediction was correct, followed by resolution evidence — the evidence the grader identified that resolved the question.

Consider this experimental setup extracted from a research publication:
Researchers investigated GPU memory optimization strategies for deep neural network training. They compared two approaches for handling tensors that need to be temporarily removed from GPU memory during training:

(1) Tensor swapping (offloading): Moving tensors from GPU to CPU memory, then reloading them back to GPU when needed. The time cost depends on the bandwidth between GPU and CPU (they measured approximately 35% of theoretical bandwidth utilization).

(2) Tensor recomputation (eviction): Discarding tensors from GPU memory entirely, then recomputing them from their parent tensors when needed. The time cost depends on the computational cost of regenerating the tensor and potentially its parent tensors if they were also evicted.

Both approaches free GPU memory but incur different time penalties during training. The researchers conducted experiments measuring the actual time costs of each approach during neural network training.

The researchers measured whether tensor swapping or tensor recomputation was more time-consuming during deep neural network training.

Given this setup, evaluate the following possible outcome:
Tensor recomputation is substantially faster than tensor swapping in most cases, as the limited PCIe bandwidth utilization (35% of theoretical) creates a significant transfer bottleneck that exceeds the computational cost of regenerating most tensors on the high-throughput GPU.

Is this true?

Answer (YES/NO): YES